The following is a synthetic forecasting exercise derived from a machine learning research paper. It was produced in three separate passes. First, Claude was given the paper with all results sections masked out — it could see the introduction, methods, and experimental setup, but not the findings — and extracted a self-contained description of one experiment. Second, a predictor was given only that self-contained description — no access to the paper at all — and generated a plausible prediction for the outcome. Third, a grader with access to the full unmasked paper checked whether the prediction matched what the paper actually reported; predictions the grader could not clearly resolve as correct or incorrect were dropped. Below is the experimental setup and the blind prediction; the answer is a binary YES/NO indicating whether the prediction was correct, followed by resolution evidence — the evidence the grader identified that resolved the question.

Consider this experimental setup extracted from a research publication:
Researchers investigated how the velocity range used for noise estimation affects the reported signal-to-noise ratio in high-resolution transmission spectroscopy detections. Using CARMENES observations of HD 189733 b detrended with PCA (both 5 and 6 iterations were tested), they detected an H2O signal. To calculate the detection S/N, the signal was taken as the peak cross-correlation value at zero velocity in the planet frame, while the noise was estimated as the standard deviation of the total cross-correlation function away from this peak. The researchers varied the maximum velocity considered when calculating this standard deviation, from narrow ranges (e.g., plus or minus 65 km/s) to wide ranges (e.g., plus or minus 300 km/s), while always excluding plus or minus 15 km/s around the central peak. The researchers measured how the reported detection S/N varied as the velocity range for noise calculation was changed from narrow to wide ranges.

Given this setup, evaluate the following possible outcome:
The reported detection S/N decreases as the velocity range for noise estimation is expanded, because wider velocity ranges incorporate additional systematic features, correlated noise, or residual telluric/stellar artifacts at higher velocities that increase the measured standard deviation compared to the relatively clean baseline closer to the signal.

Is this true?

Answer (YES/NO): YES